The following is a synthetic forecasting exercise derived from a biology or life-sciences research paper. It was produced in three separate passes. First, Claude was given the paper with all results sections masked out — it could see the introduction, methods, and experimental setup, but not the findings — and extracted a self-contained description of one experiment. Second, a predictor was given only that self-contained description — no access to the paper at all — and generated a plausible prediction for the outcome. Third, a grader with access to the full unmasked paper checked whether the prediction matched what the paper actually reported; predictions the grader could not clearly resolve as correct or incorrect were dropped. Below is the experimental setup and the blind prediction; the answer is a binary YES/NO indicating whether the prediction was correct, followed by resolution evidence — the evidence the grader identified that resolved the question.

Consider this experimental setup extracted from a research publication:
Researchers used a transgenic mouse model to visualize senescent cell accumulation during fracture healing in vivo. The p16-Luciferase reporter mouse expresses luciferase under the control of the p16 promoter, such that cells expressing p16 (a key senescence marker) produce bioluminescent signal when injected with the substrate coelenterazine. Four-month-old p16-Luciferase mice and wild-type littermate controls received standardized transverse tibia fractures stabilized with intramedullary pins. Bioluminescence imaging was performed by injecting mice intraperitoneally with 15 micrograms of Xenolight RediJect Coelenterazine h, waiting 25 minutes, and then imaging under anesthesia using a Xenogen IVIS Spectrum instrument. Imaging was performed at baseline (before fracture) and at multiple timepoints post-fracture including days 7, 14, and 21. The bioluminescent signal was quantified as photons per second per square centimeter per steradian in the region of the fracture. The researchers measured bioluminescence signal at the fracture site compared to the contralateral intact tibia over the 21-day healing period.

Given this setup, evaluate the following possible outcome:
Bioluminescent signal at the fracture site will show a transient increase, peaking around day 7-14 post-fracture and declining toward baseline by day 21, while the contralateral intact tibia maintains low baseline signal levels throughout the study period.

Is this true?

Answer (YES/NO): YES